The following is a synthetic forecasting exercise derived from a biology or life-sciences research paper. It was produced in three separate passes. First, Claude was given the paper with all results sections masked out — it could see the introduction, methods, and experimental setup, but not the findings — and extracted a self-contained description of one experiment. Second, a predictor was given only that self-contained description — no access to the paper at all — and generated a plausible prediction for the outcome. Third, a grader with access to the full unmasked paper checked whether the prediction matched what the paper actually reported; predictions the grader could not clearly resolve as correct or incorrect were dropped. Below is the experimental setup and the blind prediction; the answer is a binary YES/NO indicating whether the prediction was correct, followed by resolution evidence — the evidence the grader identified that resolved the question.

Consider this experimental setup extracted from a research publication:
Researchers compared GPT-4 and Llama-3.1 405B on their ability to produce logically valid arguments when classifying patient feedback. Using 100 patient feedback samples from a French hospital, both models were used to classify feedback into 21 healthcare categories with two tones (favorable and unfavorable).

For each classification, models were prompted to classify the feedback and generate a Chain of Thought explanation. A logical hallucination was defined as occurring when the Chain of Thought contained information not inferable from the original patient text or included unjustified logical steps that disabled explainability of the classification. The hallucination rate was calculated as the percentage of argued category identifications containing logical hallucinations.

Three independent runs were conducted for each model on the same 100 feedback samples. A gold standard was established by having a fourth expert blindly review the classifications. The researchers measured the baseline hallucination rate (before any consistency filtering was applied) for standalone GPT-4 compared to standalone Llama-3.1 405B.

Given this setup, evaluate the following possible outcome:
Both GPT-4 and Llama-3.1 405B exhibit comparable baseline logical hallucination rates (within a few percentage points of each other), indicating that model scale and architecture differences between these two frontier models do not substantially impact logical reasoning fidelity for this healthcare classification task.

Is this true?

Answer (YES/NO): NO